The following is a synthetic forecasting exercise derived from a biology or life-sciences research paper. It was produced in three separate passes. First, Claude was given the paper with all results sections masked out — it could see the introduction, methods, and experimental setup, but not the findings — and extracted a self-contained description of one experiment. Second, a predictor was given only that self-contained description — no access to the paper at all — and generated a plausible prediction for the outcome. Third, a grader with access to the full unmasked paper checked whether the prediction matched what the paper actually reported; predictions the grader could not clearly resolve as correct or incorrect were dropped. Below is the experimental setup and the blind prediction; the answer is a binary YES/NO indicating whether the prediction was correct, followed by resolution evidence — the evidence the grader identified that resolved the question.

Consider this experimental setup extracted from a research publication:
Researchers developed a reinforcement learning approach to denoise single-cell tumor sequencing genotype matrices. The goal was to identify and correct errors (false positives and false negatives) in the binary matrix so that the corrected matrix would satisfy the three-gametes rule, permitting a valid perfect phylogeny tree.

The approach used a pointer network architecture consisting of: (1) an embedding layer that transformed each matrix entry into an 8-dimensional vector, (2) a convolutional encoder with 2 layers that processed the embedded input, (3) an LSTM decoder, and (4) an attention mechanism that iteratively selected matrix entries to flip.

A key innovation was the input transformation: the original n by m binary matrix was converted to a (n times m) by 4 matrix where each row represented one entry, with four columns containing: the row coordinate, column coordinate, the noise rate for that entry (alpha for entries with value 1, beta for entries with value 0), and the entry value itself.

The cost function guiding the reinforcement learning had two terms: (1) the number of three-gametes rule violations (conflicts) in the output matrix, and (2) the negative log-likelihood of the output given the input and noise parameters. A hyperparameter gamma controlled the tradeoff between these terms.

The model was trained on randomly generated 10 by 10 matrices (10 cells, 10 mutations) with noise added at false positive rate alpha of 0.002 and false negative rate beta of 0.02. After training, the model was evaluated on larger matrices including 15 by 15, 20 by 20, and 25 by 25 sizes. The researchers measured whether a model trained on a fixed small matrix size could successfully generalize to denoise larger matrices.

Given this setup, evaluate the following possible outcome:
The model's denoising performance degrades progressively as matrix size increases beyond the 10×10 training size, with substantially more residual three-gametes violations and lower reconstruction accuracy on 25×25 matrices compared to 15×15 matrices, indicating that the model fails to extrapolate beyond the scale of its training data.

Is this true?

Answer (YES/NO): NO